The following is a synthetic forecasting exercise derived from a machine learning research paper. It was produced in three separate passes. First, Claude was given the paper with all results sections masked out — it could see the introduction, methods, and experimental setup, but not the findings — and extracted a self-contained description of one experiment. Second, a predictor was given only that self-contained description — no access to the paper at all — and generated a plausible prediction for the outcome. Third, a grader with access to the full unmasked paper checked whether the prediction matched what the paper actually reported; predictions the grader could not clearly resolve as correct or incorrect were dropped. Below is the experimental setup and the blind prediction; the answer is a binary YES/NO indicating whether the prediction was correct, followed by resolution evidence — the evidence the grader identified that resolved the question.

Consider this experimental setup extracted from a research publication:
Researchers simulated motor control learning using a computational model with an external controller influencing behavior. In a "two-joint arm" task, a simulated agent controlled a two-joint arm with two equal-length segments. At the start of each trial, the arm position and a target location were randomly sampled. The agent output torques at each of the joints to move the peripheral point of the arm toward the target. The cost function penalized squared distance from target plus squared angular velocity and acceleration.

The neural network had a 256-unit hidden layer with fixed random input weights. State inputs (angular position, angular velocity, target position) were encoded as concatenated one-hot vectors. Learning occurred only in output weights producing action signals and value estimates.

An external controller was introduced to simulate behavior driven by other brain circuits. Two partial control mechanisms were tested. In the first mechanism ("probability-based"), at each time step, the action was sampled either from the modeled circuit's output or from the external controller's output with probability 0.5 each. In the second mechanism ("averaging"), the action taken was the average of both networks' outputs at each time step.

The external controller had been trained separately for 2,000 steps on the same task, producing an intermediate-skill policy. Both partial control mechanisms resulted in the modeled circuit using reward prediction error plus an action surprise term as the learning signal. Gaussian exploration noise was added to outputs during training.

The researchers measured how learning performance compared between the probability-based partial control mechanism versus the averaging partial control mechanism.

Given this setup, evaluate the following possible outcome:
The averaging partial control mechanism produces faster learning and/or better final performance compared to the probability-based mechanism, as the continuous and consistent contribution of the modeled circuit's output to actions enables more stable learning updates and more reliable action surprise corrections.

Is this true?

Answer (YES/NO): NO